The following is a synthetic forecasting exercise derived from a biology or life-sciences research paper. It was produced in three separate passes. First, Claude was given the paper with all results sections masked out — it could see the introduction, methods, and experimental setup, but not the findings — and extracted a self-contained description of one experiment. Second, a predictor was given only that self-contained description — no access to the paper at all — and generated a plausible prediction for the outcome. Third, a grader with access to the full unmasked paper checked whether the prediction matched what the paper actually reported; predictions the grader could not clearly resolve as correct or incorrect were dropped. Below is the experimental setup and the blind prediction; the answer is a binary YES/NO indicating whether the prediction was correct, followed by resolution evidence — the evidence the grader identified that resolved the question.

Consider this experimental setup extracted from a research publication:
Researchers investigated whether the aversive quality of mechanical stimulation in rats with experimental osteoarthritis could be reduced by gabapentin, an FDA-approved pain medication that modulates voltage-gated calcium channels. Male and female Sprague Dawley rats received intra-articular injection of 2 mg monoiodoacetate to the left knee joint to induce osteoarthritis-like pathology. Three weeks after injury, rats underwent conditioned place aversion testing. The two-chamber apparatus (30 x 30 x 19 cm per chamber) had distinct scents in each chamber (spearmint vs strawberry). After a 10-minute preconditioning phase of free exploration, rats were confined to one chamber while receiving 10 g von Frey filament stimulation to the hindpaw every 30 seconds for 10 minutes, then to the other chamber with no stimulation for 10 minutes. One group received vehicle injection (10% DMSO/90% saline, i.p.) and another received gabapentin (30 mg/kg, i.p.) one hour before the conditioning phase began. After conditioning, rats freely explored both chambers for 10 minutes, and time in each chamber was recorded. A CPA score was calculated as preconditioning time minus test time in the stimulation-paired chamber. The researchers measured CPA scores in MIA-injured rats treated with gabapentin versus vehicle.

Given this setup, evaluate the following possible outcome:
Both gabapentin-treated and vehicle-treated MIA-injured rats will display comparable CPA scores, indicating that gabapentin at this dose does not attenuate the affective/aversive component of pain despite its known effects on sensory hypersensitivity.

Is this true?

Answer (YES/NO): NO